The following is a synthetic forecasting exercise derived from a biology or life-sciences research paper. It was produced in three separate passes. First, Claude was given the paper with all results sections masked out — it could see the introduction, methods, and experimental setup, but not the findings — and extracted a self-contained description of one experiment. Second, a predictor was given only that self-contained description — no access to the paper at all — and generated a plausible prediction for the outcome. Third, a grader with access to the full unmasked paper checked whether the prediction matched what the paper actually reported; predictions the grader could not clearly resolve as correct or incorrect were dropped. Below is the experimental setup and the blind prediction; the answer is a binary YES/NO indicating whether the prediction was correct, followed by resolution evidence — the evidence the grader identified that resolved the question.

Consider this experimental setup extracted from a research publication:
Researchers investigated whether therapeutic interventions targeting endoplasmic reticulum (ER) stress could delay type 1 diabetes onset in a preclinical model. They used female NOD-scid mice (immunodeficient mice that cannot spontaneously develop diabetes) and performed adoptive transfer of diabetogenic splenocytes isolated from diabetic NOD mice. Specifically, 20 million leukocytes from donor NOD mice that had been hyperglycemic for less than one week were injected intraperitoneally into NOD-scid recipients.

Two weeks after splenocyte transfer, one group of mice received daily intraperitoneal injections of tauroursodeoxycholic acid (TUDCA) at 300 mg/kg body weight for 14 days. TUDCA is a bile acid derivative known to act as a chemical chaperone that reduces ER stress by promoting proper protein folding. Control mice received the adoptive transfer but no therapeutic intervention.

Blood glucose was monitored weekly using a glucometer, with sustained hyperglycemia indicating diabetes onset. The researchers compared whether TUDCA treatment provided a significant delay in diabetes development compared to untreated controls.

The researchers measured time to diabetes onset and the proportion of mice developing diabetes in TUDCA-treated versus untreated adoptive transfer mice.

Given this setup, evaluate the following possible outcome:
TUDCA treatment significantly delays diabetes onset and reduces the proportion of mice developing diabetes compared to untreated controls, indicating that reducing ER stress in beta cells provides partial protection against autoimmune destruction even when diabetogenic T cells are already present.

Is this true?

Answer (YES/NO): NO